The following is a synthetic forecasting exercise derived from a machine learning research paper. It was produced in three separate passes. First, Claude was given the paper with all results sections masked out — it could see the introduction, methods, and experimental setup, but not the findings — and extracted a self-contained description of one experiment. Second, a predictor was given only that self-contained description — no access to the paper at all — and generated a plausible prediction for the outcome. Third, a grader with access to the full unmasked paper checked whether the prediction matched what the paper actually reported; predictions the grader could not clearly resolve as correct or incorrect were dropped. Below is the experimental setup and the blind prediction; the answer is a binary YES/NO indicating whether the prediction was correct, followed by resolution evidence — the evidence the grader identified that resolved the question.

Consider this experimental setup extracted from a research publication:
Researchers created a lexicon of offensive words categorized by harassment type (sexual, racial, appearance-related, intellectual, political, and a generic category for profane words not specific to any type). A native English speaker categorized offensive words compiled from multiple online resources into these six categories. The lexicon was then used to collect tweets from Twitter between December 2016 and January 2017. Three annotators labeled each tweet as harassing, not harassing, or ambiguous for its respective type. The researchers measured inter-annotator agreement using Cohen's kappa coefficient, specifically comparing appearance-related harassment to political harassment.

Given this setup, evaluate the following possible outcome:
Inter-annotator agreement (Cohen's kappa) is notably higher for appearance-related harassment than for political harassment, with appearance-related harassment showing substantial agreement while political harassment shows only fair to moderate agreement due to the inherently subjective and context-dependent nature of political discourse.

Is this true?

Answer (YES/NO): NO